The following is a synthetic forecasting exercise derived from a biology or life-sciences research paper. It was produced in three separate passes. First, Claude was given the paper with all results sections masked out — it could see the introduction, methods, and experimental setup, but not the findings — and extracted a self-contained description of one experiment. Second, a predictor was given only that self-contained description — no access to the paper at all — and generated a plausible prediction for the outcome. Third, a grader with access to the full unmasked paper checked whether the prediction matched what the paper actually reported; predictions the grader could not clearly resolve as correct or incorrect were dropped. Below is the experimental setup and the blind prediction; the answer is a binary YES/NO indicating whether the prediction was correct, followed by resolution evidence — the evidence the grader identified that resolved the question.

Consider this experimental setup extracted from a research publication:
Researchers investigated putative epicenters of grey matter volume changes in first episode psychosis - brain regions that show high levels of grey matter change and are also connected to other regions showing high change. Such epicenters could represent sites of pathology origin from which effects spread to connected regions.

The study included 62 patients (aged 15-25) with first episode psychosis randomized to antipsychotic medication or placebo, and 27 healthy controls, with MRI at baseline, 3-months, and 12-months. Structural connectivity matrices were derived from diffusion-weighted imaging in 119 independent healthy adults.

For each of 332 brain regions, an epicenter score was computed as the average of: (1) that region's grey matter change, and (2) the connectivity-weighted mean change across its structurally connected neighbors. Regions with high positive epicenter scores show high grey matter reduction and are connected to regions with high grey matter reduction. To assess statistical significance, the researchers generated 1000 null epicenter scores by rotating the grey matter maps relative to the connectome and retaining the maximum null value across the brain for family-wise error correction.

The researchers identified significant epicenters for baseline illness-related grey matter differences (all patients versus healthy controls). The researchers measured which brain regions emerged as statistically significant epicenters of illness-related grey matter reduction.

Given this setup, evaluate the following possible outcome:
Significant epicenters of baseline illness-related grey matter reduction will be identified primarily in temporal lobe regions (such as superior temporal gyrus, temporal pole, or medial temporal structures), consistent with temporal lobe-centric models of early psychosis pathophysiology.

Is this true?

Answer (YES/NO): NO